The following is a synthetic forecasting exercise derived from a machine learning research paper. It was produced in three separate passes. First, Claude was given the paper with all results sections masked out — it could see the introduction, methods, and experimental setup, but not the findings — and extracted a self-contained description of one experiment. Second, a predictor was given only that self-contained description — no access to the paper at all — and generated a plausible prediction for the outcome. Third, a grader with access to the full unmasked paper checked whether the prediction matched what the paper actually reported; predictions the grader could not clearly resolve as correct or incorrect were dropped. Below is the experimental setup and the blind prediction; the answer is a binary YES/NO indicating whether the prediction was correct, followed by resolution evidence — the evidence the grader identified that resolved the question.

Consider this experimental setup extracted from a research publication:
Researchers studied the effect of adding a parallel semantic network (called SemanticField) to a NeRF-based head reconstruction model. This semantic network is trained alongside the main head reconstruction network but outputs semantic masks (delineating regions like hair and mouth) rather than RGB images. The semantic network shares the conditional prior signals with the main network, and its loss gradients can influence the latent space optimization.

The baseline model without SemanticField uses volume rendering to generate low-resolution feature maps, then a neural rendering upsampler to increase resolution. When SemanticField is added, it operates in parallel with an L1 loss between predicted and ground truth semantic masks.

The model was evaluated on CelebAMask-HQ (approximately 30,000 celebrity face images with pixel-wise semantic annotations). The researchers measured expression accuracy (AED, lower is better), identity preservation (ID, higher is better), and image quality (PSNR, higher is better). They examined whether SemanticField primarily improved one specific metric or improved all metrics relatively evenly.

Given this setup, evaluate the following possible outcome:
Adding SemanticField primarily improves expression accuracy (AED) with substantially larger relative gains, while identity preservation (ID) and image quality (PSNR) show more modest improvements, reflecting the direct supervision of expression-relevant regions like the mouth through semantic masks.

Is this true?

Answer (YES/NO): NO